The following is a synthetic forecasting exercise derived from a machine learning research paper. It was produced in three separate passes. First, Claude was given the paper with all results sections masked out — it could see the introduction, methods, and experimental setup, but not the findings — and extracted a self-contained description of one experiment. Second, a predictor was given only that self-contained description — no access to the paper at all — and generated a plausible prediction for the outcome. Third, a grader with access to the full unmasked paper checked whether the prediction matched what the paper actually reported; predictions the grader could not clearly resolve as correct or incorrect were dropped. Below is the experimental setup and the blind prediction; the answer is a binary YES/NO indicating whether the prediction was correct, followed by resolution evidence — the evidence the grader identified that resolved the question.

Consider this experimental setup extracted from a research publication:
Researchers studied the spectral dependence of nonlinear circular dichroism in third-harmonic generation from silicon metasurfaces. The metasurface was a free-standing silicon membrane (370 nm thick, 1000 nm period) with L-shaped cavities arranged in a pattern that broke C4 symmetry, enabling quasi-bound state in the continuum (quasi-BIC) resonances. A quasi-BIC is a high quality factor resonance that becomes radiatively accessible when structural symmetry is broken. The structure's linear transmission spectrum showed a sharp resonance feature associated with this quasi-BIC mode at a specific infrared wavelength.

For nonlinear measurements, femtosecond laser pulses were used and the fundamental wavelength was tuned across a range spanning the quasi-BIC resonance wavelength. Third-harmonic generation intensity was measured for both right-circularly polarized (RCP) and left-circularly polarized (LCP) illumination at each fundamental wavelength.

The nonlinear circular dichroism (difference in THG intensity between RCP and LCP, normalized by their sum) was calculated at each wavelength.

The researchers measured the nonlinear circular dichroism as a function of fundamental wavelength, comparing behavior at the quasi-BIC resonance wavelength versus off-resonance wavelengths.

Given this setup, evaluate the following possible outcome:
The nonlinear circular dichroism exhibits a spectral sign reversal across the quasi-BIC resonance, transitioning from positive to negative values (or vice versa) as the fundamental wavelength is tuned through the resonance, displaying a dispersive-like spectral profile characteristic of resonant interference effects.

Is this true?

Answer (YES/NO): NO